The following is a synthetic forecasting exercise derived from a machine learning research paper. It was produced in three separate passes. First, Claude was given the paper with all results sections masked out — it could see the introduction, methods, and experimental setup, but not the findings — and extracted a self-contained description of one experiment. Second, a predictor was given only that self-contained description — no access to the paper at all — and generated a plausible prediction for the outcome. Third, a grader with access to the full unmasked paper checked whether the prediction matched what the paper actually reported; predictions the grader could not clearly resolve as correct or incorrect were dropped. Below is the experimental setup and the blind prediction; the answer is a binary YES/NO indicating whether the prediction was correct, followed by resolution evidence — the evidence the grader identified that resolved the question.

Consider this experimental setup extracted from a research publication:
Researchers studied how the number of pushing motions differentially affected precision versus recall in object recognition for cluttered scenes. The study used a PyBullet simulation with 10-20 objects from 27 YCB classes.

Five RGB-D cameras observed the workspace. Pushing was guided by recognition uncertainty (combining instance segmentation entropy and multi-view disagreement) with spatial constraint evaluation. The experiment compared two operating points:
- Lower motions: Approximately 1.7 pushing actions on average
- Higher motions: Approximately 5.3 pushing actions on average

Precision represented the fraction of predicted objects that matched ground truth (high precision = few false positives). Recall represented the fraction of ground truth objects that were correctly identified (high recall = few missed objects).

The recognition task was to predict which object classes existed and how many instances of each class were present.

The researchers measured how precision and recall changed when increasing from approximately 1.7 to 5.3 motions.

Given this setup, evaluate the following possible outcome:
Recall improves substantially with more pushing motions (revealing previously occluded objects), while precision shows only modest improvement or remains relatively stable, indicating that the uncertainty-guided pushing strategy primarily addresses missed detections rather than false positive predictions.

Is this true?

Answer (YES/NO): NO